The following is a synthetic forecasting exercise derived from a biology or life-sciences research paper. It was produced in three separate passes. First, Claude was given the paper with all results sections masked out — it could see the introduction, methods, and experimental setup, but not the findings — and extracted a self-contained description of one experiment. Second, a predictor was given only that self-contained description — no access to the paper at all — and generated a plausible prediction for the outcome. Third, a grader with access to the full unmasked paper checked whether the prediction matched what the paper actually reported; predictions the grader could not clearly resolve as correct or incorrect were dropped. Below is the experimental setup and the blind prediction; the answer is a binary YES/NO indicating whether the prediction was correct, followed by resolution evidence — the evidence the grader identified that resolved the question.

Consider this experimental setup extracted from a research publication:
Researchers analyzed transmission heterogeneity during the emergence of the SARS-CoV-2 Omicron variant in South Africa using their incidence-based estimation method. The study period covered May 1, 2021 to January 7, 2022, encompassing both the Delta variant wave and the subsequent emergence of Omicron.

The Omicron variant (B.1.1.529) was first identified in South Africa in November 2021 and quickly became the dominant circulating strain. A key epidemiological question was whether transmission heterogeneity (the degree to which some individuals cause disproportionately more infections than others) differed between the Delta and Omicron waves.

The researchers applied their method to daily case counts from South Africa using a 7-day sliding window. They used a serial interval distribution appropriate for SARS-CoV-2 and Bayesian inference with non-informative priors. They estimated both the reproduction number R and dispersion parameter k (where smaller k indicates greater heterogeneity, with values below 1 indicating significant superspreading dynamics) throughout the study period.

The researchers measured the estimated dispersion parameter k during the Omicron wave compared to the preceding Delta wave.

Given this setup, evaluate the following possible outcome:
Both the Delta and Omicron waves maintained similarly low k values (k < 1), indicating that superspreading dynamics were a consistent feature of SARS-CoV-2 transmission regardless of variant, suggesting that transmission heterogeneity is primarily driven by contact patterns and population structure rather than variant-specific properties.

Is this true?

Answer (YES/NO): NO